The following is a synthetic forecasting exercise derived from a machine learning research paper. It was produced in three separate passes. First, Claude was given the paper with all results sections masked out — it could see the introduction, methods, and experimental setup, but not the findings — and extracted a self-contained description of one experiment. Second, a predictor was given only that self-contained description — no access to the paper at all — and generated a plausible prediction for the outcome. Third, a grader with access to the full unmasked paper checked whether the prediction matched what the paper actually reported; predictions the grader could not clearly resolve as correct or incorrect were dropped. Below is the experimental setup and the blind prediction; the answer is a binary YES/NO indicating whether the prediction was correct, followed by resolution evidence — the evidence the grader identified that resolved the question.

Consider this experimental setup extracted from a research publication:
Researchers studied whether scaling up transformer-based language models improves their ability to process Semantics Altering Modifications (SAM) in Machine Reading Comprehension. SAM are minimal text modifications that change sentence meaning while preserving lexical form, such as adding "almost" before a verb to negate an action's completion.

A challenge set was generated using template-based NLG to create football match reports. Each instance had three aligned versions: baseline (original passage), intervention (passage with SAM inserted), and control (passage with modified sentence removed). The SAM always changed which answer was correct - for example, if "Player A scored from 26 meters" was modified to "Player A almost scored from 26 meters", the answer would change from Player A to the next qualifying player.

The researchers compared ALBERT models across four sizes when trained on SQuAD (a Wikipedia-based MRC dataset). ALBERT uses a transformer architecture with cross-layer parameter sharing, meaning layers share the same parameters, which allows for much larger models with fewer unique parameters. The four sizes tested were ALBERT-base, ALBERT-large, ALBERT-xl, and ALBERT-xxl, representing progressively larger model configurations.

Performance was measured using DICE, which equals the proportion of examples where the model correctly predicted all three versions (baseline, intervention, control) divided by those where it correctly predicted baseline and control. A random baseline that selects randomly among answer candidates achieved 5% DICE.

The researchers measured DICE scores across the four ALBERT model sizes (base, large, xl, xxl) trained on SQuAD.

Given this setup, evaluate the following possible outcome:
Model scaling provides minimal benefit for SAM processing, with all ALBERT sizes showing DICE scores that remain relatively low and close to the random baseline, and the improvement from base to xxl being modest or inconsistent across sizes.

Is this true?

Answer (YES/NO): NO